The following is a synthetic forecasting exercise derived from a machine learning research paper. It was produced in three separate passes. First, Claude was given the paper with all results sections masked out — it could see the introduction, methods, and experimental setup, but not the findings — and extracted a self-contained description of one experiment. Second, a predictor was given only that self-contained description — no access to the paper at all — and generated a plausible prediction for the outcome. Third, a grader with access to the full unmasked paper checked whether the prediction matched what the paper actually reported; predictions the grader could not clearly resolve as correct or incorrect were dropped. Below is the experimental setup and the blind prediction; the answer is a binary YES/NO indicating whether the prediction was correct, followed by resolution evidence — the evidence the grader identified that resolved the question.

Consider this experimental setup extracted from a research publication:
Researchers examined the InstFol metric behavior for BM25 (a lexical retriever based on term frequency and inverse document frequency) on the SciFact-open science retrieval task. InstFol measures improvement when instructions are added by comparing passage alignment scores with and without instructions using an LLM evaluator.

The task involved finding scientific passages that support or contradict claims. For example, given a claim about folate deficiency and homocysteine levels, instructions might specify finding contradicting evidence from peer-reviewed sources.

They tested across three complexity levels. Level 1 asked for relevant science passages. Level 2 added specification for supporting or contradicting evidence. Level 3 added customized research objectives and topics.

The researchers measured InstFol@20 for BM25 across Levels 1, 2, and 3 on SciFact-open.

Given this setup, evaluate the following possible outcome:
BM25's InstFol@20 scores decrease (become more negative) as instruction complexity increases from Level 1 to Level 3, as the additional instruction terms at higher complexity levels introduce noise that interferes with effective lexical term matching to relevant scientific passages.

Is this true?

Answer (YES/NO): NO